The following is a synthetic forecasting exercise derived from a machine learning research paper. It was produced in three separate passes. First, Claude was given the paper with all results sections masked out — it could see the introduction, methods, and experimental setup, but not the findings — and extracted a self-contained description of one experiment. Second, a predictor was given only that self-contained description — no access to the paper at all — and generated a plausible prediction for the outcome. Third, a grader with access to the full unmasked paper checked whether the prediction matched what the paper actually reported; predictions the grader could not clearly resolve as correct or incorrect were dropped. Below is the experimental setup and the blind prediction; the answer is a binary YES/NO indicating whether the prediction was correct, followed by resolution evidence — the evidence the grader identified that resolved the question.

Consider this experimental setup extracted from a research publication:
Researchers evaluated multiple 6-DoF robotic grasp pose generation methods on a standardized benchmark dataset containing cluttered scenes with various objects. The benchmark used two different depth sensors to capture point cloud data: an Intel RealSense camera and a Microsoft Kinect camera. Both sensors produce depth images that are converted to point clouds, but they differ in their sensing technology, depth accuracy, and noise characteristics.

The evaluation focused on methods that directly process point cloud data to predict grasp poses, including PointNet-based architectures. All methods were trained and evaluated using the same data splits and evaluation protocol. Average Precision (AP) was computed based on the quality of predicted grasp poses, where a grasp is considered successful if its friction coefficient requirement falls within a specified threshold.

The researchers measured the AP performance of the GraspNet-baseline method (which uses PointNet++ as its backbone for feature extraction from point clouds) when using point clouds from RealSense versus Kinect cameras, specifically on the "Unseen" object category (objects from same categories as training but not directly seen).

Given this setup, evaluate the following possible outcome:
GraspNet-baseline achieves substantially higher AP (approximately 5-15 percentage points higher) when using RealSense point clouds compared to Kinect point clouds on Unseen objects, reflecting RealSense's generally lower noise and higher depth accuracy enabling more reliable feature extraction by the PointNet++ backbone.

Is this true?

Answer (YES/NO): NO